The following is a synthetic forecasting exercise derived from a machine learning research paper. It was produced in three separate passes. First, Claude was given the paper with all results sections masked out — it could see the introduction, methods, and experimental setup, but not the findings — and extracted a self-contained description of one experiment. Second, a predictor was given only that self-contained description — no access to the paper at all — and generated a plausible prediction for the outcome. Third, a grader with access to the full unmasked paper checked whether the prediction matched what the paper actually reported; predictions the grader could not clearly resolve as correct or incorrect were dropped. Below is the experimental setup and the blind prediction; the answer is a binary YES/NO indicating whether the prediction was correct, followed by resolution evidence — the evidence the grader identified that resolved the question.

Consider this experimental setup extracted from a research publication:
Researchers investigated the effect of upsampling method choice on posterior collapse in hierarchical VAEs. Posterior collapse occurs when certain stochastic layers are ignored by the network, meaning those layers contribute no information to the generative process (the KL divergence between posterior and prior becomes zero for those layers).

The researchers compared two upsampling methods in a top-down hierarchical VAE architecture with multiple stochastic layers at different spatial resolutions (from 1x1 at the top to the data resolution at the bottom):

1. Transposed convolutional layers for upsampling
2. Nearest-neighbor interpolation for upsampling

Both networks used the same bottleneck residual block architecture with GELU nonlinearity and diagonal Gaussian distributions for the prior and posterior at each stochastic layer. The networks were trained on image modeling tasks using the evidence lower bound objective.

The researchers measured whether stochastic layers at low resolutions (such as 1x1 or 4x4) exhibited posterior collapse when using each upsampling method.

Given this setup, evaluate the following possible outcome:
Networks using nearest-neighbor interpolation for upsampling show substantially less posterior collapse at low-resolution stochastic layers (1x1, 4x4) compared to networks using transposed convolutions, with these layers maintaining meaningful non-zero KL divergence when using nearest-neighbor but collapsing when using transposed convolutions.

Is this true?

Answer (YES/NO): YES